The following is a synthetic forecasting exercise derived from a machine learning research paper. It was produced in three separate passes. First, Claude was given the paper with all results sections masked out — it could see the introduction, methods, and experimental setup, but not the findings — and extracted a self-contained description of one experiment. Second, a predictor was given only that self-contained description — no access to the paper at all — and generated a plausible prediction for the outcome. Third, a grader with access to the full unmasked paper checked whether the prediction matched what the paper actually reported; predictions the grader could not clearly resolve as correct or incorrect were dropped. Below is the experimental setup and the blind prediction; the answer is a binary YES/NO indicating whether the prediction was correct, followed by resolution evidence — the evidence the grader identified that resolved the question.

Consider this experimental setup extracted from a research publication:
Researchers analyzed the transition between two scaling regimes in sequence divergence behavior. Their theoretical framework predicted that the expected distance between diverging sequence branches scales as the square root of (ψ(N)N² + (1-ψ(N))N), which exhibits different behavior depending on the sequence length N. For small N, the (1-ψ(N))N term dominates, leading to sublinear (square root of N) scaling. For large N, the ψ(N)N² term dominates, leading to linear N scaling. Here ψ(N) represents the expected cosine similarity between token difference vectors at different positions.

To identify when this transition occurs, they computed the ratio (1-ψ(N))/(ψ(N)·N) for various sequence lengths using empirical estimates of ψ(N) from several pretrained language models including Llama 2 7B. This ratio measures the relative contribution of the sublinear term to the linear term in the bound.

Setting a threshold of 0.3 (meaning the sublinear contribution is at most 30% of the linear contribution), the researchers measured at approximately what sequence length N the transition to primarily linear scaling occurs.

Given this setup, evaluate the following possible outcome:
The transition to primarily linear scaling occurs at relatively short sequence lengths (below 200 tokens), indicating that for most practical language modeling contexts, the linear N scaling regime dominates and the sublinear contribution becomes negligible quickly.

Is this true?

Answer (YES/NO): YES